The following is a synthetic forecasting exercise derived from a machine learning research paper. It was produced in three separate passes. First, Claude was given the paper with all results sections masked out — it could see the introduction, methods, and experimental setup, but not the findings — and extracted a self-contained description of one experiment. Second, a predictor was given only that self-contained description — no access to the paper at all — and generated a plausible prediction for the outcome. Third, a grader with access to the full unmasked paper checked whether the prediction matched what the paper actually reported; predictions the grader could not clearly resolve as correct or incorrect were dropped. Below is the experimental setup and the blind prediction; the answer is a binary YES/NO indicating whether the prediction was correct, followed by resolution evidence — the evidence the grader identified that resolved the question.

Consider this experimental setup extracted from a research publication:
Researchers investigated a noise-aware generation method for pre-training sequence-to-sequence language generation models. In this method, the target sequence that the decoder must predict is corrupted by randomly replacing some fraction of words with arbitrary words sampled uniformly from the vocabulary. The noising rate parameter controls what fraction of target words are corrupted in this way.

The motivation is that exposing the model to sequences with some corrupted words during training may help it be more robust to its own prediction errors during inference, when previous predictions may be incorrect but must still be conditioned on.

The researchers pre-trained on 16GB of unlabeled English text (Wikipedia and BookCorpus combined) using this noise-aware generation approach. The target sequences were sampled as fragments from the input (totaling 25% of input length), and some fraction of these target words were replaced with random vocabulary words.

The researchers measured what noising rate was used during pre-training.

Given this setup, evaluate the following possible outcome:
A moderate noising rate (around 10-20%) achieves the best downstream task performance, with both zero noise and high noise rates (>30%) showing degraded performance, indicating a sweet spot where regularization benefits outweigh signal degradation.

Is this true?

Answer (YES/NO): NO